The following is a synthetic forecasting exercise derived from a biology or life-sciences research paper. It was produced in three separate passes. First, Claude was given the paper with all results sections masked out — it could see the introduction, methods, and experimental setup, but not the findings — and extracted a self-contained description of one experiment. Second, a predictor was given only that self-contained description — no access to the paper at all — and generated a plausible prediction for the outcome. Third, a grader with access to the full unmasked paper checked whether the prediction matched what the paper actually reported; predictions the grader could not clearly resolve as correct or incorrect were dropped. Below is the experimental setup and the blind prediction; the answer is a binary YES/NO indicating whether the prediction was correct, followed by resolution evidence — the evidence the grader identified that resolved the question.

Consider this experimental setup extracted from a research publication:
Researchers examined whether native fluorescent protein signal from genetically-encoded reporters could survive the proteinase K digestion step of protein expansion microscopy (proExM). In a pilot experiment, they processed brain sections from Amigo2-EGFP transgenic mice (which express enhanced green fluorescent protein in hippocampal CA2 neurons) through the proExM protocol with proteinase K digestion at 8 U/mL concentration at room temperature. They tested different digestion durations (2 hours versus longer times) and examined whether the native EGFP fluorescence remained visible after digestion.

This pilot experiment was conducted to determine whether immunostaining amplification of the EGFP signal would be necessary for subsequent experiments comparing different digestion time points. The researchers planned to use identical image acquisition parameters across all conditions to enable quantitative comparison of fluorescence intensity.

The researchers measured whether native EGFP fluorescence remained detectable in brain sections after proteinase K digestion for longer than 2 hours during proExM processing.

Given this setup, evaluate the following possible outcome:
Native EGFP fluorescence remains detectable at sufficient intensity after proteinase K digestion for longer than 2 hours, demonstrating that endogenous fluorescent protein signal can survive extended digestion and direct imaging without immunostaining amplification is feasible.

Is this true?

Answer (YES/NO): NO